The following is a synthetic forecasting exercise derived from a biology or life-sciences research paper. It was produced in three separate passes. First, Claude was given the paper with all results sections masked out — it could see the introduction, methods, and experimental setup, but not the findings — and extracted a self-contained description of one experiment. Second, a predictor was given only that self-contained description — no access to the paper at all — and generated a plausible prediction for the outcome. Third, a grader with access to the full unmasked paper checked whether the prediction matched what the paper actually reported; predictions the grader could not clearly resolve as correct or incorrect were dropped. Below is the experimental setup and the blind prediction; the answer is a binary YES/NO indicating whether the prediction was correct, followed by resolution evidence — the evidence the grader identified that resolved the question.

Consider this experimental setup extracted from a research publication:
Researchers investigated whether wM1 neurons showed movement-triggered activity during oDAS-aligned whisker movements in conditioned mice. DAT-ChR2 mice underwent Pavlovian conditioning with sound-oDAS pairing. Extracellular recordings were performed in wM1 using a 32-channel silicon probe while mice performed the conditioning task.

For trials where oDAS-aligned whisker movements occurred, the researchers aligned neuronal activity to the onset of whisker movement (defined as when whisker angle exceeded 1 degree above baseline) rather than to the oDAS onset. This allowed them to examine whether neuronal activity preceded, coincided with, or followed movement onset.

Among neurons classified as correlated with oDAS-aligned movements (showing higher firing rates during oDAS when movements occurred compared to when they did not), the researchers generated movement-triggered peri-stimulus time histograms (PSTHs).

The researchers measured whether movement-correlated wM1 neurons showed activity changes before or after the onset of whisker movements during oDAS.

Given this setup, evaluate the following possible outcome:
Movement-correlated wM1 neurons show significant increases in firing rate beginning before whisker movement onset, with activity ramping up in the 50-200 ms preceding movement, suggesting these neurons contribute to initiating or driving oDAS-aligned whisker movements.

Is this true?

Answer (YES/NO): NO